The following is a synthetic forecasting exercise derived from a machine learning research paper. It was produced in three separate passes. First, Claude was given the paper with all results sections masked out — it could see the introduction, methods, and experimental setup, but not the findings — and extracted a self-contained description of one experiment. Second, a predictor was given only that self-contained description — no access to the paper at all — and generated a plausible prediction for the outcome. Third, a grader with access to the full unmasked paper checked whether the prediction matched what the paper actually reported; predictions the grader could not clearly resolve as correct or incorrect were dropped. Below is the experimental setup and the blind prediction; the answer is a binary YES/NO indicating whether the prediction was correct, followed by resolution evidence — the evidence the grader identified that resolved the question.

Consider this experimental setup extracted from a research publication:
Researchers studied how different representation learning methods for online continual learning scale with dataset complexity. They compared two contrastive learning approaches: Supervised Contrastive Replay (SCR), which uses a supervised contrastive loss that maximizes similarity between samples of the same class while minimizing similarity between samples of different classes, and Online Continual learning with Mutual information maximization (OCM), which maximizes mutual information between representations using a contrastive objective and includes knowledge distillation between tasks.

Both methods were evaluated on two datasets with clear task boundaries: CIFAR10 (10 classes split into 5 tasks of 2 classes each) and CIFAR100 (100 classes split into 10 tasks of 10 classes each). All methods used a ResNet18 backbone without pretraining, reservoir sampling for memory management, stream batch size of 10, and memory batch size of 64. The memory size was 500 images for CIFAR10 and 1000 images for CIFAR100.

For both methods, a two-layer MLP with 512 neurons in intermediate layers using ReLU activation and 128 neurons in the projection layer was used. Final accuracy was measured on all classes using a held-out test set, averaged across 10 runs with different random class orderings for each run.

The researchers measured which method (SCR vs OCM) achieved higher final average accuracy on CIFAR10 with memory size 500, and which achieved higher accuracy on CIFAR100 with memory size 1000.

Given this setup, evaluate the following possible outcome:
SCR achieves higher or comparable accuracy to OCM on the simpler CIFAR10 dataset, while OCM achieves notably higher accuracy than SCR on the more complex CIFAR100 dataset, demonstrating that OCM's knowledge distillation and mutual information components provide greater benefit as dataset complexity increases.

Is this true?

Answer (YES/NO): NO